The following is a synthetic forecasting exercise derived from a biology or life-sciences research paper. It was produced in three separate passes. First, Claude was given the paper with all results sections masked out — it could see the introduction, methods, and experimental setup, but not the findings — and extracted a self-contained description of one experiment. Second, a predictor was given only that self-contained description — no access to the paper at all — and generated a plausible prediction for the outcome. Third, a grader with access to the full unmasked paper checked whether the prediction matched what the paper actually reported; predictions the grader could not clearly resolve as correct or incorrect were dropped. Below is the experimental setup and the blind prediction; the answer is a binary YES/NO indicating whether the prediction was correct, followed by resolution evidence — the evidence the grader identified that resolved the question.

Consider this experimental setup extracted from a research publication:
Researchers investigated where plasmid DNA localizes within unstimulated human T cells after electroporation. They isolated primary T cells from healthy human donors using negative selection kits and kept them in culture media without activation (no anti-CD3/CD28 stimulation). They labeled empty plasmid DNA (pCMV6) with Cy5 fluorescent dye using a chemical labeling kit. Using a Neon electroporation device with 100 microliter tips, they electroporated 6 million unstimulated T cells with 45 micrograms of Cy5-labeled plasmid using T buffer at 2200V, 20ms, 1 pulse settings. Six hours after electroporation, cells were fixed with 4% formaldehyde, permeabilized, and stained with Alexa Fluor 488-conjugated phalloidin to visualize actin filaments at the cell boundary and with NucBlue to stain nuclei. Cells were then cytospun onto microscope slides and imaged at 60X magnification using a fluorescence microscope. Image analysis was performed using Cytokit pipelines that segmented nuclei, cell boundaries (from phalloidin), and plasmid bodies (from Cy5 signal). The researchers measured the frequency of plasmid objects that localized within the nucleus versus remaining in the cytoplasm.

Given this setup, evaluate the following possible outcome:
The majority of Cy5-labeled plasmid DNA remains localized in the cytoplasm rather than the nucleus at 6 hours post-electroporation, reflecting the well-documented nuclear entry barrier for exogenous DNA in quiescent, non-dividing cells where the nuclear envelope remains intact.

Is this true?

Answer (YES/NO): YES